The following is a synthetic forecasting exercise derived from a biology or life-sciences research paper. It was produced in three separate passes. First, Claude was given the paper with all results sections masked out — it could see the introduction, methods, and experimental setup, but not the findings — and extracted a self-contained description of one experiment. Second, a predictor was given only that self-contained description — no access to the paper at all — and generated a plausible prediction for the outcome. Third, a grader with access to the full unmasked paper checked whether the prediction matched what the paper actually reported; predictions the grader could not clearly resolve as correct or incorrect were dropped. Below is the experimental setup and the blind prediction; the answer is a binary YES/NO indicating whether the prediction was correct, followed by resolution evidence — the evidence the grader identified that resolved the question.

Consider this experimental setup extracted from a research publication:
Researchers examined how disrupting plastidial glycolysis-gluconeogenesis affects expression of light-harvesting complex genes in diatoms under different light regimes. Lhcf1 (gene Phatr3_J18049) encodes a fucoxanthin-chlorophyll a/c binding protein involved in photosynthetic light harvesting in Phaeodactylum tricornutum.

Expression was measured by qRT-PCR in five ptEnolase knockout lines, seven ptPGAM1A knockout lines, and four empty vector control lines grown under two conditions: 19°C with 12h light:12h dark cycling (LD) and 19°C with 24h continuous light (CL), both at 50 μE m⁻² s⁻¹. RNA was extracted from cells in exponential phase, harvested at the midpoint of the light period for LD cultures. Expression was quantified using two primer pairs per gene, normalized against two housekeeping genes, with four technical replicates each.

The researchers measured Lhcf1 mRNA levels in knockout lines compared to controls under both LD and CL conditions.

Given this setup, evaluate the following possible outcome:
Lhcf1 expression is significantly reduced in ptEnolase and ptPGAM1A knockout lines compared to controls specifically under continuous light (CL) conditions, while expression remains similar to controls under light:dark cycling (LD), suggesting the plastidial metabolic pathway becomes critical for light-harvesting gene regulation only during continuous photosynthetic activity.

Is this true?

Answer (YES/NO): NO